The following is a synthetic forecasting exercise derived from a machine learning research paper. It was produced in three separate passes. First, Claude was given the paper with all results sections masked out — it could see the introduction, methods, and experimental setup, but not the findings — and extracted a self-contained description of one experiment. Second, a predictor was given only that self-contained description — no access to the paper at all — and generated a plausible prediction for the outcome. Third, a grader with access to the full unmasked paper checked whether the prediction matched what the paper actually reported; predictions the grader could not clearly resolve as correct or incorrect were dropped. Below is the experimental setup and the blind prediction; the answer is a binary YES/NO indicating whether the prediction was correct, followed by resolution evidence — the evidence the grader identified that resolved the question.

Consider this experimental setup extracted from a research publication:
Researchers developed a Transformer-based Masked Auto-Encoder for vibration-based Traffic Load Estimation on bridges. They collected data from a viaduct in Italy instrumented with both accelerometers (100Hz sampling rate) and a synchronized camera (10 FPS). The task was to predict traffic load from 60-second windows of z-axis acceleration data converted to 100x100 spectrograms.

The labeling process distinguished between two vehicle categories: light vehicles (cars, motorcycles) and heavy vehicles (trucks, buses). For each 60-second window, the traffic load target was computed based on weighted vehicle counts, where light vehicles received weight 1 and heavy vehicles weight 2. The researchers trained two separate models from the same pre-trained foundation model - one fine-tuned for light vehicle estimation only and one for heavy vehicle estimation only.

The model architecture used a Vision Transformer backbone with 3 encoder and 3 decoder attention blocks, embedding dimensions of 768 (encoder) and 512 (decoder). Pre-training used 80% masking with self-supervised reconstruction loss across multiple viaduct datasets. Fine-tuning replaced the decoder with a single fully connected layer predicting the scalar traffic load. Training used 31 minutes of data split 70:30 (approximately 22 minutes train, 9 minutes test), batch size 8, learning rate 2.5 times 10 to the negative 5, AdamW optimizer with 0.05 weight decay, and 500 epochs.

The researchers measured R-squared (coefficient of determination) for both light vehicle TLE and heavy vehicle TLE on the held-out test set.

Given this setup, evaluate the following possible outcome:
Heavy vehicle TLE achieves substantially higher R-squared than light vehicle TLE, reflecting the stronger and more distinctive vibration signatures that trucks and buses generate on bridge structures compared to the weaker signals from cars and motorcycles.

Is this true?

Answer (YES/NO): NO